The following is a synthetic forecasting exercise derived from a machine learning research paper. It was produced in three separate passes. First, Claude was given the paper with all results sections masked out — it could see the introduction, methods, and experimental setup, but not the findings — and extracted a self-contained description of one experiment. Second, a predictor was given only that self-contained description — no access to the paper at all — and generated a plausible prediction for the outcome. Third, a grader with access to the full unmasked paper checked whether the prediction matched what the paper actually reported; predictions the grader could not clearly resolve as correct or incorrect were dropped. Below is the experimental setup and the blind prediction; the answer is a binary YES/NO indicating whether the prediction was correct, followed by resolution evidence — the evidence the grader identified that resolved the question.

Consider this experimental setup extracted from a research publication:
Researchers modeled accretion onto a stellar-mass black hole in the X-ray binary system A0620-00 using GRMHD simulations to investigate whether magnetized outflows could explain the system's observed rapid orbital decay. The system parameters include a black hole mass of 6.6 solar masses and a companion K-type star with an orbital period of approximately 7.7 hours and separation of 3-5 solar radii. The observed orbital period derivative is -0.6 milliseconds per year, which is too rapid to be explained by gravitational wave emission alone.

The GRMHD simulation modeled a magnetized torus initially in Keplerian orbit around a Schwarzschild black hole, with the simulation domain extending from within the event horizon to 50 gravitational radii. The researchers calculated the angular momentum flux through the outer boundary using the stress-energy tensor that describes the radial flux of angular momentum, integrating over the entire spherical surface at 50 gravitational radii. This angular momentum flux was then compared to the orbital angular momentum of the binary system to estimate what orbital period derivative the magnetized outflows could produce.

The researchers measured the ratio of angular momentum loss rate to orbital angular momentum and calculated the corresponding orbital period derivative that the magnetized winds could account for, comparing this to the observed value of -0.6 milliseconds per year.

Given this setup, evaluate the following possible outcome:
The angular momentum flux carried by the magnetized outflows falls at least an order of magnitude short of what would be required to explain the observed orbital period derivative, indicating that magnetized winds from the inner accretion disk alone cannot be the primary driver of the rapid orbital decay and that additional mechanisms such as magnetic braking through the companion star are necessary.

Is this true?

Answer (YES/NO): YES